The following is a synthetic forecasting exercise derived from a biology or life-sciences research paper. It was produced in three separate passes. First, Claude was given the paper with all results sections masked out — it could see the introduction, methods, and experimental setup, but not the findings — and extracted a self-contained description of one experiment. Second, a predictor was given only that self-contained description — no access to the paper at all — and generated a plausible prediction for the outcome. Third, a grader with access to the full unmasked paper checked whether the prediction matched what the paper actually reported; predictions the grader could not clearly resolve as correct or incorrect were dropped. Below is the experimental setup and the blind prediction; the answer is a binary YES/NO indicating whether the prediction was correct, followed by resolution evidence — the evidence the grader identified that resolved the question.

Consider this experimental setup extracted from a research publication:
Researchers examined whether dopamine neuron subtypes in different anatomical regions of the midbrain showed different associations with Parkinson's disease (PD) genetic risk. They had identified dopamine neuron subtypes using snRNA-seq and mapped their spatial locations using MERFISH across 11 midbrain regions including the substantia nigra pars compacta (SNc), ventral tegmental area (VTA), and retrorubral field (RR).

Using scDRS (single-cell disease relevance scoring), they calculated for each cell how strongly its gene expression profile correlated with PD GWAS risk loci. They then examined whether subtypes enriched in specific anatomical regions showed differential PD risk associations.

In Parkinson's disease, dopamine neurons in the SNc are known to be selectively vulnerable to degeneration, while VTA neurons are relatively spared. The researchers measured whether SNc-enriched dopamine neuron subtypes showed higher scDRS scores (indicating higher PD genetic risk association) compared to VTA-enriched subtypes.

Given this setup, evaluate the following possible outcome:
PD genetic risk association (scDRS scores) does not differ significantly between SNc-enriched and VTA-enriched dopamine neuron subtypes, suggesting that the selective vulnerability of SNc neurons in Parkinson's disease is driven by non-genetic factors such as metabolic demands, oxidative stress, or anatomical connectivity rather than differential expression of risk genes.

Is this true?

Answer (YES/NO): NO